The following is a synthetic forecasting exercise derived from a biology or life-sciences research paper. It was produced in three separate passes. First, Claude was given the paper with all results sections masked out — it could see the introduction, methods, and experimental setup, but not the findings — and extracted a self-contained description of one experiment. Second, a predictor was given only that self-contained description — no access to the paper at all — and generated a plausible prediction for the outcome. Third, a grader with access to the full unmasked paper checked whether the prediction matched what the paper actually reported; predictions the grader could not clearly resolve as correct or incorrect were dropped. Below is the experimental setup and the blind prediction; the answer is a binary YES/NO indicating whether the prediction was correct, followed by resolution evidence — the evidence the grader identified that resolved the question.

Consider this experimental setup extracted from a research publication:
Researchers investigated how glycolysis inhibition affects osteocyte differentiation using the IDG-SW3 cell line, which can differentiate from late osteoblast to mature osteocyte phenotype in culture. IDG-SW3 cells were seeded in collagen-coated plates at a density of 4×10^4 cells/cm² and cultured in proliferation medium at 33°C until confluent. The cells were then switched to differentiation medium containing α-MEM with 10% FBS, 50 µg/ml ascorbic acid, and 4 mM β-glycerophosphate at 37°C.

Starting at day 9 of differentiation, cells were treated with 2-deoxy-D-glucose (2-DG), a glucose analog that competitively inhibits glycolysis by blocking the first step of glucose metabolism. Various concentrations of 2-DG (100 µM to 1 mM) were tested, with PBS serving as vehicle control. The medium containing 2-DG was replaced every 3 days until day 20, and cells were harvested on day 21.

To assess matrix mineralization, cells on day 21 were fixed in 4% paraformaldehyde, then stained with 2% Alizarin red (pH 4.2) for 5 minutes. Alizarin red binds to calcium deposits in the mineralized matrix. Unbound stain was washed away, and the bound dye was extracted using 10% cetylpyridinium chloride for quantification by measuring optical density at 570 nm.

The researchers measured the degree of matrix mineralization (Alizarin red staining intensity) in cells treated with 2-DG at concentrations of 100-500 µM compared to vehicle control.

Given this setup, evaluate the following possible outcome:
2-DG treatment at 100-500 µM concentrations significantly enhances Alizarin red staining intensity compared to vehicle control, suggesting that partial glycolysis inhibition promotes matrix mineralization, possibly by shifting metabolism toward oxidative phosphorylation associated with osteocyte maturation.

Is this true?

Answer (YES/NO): NO